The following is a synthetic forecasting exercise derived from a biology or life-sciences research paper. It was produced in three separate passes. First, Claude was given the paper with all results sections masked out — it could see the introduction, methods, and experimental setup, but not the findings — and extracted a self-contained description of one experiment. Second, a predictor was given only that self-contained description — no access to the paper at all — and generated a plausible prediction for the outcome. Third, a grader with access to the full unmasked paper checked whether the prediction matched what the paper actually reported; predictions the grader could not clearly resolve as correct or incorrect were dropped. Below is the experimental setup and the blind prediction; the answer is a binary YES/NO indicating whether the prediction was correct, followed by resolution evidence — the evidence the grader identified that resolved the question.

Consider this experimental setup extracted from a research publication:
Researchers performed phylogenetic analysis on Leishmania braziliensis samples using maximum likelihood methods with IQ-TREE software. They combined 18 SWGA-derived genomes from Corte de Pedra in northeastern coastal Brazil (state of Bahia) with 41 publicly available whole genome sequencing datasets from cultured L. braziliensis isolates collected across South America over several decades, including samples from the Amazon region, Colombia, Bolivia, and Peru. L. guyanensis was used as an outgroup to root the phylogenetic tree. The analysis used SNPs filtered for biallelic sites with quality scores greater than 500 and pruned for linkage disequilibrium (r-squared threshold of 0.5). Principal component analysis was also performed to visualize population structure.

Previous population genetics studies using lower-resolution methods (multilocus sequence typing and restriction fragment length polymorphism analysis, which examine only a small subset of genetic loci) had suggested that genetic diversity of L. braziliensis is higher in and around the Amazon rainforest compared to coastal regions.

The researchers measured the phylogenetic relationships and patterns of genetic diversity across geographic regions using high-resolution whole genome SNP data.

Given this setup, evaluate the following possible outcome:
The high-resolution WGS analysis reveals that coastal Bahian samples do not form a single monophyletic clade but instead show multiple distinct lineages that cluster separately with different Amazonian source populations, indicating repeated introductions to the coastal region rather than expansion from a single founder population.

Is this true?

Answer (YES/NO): NO